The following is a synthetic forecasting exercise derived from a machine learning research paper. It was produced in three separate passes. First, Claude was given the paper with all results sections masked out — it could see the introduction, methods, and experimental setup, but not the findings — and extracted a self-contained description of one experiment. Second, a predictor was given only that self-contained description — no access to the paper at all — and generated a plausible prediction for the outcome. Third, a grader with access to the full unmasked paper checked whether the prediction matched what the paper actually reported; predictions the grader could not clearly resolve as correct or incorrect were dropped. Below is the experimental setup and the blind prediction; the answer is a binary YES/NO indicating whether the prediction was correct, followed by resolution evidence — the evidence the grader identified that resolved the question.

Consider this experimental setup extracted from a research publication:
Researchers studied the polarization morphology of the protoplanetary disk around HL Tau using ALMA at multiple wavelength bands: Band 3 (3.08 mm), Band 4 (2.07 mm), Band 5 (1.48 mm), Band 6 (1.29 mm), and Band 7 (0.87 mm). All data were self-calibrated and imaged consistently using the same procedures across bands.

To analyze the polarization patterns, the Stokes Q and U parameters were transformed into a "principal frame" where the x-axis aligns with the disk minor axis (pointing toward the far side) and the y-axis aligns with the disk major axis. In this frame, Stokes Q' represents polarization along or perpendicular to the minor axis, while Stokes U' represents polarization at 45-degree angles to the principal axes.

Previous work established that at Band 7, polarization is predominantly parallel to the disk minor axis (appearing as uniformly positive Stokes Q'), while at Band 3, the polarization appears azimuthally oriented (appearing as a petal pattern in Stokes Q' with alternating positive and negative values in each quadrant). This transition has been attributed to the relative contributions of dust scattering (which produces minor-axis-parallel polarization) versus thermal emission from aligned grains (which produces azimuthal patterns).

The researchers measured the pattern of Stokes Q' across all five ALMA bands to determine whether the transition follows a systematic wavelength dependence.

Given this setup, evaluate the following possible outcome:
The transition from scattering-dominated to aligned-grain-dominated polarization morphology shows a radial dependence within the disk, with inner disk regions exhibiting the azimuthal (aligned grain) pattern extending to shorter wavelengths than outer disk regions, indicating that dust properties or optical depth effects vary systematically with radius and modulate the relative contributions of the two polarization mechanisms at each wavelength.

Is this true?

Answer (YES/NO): NO